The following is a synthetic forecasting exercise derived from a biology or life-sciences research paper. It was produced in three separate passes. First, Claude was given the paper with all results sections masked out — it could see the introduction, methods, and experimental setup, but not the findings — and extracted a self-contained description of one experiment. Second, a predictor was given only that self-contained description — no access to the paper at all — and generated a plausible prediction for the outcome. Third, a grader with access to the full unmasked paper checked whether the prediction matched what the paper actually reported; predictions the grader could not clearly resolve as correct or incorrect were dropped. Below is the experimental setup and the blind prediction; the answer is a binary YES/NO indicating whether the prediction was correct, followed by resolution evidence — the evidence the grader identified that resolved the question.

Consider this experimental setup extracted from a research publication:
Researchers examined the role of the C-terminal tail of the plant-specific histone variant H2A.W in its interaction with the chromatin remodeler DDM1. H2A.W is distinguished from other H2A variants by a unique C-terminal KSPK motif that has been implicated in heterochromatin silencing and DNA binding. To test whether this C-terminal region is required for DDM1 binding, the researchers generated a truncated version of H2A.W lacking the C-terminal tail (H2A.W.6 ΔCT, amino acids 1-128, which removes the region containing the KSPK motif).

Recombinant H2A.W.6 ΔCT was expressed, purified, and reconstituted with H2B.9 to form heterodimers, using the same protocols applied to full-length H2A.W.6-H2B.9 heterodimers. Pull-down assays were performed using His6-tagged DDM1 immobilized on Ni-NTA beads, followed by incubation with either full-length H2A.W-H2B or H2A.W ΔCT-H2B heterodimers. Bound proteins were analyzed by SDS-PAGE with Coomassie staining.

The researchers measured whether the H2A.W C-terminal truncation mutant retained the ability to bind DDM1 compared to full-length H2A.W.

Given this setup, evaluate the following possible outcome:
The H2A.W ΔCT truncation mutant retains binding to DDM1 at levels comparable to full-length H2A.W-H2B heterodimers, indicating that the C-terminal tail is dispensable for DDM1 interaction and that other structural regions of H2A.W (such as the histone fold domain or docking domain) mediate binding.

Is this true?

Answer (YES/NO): YES